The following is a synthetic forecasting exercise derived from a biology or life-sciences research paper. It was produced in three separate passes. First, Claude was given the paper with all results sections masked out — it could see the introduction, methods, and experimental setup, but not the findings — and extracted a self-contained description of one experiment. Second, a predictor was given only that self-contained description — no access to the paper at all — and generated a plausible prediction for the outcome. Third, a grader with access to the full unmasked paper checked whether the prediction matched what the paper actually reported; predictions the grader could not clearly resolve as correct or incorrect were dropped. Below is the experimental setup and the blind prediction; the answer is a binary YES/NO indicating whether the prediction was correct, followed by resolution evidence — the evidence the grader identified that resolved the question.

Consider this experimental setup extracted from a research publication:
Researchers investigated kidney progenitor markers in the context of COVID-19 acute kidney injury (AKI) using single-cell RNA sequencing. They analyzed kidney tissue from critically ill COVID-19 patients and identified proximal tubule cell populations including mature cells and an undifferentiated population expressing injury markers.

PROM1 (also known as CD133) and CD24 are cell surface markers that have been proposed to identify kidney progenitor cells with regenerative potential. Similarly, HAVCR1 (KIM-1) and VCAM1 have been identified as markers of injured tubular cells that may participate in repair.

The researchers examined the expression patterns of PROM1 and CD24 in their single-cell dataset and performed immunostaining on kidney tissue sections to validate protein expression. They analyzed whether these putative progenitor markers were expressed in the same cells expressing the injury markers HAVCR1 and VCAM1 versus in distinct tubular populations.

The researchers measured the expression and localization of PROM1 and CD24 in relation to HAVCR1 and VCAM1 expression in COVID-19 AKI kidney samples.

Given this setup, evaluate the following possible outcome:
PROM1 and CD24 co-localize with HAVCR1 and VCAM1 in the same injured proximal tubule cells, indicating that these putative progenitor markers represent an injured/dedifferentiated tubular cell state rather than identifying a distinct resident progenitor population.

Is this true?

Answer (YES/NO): NO